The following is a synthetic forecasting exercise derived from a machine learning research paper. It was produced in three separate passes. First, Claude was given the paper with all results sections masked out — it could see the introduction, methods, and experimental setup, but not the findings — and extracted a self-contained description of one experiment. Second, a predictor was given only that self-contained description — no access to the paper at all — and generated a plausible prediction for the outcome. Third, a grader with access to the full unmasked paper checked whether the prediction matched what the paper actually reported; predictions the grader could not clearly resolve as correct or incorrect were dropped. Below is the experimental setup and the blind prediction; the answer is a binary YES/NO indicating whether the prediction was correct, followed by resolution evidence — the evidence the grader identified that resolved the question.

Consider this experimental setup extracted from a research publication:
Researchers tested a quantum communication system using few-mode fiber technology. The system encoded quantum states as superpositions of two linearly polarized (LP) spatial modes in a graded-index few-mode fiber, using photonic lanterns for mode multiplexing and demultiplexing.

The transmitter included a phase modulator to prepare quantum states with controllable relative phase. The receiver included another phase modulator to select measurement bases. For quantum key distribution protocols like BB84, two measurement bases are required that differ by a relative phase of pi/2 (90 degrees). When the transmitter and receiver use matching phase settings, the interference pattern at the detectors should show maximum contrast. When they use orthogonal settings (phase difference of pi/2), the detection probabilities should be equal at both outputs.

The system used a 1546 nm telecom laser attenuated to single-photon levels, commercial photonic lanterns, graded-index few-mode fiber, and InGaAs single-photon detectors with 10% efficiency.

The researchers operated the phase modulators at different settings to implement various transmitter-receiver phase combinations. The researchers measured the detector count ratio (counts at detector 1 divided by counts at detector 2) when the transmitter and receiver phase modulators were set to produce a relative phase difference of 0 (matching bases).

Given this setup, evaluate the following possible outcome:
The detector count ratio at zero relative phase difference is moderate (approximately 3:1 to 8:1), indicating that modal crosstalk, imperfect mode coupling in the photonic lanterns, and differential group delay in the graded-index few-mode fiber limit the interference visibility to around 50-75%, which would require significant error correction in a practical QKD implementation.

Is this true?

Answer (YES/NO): NO